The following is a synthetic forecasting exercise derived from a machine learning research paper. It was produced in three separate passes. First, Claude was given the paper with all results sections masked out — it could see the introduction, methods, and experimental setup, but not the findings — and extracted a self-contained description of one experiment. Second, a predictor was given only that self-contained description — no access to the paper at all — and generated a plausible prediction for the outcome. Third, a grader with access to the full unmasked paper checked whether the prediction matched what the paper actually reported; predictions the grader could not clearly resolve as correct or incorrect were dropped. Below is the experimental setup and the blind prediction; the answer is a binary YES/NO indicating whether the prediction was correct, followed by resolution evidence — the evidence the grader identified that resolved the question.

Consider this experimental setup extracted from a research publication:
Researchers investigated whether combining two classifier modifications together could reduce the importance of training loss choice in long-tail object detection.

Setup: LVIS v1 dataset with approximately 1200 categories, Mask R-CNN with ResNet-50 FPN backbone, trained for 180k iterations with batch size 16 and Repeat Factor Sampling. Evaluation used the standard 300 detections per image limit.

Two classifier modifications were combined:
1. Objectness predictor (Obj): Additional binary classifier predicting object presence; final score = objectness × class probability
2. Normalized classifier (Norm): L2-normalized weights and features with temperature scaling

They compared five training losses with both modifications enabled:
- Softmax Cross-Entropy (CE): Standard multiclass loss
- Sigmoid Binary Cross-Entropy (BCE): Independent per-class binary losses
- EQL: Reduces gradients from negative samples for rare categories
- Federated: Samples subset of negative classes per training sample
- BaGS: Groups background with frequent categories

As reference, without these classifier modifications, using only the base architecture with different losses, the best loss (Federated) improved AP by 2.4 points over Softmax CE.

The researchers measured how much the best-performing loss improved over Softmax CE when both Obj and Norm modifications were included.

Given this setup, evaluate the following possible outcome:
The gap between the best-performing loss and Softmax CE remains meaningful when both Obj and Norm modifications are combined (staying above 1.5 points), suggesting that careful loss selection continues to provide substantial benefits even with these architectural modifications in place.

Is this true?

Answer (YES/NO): NO